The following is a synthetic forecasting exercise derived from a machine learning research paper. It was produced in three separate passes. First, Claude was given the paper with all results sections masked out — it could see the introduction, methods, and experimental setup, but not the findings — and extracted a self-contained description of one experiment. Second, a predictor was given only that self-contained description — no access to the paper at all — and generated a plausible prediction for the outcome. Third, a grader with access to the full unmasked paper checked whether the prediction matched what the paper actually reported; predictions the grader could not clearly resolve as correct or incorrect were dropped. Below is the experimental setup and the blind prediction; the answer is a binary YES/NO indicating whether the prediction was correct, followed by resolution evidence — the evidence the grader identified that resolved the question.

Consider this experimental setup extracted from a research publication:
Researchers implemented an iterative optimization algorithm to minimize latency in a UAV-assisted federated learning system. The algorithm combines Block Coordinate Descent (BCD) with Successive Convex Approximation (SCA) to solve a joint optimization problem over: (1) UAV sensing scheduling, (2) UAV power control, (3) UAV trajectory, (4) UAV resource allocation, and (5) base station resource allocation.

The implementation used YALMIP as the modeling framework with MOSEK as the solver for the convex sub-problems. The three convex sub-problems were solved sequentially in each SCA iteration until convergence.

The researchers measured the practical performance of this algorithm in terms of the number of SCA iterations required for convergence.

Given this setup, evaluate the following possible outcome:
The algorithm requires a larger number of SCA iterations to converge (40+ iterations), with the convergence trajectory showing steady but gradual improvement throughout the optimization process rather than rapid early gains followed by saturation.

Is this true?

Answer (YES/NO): NO